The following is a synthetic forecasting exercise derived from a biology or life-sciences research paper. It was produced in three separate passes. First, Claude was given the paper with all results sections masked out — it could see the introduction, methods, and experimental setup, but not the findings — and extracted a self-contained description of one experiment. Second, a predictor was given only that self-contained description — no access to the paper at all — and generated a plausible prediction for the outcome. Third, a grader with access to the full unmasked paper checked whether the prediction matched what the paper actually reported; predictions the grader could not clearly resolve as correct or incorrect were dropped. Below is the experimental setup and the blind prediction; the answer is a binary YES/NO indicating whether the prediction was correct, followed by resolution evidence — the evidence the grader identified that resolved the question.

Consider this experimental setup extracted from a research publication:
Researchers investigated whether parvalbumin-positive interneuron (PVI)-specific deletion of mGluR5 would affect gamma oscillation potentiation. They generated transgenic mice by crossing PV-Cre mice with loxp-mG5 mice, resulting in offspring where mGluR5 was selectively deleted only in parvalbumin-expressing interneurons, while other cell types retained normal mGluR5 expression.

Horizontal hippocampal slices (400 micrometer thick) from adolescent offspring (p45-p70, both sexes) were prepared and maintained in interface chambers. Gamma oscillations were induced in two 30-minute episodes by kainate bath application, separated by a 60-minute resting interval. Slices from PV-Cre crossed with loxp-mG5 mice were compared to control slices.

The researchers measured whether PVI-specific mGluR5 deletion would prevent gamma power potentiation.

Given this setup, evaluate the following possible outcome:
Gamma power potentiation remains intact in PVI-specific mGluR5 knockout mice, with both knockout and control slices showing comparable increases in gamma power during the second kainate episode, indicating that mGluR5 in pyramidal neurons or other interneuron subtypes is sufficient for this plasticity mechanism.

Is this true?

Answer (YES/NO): NO